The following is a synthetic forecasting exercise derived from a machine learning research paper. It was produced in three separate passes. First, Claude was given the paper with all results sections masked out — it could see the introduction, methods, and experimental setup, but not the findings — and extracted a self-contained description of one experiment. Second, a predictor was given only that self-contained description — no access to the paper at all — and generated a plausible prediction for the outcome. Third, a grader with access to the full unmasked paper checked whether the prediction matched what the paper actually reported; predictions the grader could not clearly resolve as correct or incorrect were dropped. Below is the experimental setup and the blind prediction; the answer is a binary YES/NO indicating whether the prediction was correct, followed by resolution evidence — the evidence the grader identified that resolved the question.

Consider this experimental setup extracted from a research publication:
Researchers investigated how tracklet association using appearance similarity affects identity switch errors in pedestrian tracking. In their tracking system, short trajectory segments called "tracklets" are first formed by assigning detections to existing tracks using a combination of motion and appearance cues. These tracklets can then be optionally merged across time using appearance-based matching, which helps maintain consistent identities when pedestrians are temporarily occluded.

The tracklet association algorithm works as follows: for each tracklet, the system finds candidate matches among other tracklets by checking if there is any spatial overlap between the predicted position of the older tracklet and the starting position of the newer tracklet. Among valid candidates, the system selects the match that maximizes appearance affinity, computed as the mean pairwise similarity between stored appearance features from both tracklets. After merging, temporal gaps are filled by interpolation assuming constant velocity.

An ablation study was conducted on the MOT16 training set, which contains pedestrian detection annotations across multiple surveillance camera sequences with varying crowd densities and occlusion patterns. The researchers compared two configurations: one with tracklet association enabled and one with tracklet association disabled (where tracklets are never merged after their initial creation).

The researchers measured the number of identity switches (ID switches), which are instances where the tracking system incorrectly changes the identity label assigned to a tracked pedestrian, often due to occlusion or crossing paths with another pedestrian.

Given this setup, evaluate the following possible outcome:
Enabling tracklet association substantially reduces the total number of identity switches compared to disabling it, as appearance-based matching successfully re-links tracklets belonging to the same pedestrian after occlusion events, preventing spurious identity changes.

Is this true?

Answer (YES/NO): YES